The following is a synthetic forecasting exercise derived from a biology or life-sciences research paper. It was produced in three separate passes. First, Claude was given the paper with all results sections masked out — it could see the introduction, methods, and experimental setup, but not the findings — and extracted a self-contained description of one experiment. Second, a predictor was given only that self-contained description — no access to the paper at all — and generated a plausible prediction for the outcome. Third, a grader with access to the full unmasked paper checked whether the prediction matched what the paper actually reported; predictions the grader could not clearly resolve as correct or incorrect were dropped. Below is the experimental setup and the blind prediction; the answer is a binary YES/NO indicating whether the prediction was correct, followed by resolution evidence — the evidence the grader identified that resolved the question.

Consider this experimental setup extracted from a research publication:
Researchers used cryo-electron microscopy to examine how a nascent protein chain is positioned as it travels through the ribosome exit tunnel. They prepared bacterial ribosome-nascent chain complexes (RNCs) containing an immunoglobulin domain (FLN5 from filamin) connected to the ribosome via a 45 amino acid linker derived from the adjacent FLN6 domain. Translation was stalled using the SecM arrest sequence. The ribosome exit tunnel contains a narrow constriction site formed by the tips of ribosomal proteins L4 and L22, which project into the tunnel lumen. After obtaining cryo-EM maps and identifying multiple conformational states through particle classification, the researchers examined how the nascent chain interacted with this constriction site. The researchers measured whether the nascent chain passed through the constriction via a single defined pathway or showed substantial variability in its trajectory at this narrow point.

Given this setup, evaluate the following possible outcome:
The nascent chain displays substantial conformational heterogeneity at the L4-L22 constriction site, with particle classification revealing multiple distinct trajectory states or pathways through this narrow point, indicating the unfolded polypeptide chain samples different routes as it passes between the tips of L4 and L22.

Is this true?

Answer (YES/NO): NO